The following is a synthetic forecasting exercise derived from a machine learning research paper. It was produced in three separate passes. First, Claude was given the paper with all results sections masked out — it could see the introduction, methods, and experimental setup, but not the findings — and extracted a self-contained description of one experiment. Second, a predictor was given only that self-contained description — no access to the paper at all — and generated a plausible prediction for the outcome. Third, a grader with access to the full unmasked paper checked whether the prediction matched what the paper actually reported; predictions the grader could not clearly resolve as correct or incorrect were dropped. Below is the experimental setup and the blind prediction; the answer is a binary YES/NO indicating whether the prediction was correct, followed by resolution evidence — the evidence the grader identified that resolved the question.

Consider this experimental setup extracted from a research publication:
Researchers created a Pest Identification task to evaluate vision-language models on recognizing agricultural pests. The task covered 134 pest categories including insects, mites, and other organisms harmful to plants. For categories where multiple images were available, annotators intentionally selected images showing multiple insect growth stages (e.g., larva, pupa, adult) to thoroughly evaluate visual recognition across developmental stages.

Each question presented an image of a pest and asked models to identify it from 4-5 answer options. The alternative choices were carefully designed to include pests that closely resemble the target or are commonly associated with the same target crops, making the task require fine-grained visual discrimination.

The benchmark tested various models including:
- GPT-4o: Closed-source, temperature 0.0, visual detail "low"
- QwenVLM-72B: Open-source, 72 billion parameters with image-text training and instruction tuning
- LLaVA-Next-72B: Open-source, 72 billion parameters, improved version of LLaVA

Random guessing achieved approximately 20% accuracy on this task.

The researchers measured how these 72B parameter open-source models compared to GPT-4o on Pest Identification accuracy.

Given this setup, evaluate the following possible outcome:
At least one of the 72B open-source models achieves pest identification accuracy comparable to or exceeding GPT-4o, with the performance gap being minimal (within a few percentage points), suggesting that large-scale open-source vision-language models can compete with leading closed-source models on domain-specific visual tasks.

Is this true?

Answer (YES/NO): NO